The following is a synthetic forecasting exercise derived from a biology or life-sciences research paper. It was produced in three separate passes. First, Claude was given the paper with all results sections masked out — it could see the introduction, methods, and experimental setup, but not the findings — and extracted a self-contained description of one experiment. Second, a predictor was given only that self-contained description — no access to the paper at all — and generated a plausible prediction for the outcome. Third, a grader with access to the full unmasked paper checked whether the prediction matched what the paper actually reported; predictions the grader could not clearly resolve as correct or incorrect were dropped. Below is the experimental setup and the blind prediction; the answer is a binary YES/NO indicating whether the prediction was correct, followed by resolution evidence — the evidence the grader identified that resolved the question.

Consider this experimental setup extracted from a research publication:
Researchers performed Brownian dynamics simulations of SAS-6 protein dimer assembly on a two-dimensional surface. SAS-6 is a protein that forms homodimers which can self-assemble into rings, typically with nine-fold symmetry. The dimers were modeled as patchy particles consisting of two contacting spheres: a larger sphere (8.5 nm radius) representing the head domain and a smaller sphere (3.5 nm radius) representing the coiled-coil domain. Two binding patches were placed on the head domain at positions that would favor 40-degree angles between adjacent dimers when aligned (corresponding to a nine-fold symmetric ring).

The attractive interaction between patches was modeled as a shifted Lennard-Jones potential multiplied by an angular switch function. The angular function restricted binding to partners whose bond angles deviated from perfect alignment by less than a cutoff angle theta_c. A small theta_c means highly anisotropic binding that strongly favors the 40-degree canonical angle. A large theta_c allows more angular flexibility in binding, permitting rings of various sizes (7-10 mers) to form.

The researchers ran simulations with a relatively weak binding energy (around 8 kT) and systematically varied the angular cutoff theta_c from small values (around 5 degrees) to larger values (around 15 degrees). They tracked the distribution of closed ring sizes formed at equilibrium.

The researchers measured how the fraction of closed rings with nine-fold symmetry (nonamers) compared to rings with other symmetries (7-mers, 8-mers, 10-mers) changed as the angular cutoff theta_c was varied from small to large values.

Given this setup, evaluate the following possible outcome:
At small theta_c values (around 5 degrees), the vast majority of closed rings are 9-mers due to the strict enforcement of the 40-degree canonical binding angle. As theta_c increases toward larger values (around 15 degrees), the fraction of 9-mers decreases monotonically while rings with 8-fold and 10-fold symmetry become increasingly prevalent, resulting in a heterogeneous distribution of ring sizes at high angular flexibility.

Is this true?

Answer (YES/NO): YES